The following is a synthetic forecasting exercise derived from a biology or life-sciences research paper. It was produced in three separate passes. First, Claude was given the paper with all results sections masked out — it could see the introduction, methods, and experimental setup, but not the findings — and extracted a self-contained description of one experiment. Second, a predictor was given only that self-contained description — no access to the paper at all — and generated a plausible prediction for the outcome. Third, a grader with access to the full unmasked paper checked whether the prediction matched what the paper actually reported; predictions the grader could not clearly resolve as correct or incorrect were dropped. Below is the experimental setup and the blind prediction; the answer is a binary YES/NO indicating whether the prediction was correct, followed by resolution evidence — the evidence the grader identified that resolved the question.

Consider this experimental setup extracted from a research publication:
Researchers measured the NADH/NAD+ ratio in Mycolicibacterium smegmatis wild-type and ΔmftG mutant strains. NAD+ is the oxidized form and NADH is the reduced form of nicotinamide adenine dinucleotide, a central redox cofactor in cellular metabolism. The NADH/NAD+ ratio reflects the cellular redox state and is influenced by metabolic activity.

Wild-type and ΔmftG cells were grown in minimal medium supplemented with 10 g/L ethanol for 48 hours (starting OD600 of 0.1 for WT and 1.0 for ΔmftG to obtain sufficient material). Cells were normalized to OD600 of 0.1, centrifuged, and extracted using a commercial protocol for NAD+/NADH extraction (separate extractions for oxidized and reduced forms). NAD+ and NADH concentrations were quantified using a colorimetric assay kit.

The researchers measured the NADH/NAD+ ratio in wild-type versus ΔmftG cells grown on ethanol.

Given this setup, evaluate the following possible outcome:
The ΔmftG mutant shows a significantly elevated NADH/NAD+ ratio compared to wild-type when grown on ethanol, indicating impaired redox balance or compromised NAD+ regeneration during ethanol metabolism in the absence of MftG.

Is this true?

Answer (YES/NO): NO